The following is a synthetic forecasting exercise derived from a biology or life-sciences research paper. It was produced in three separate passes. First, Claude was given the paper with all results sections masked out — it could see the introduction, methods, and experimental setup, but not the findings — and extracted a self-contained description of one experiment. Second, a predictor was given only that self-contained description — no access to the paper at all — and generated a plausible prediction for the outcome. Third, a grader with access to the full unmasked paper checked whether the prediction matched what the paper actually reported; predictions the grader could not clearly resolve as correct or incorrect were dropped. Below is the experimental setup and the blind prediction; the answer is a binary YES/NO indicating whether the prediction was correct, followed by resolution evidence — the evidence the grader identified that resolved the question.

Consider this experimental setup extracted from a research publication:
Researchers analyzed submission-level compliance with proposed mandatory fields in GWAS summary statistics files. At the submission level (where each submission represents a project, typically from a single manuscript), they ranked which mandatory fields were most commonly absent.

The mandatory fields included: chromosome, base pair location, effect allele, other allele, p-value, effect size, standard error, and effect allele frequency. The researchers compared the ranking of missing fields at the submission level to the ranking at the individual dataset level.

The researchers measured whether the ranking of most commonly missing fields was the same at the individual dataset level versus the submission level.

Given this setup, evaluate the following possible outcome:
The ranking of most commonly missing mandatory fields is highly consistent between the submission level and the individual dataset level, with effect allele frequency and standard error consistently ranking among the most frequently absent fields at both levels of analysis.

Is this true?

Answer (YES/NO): YES